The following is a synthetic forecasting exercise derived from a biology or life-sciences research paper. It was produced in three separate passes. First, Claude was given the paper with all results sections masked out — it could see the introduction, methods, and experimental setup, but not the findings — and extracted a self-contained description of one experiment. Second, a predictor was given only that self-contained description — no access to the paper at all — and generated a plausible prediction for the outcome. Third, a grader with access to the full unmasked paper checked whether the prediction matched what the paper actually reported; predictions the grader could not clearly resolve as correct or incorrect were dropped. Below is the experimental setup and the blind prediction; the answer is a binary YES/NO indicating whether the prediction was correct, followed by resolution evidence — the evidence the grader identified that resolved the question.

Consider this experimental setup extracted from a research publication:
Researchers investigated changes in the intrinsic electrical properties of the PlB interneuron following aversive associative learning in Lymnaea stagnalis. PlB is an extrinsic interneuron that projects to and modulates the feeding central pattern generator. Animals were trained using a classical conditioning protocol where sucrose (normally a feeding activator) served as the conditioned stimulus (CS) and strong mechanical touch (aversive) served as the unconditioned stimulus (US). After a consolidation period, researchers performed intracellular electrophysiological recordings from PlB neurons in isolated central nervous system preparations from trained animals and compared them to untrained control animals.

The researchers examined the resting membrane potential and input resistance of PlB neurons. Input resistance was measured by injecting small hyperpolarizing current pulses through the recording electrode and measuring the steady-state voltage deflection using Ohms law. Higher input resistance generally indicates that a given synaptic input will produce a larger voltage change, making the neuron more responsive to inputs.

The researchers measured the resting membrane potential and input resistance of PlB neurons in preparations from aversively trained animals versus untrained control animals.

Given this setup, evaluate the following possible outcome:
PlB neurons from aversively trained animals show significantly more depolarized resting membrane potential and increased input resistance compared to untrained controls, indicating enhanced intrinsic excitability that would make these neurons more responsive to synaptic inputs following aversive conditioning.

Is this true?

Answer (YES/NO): NO